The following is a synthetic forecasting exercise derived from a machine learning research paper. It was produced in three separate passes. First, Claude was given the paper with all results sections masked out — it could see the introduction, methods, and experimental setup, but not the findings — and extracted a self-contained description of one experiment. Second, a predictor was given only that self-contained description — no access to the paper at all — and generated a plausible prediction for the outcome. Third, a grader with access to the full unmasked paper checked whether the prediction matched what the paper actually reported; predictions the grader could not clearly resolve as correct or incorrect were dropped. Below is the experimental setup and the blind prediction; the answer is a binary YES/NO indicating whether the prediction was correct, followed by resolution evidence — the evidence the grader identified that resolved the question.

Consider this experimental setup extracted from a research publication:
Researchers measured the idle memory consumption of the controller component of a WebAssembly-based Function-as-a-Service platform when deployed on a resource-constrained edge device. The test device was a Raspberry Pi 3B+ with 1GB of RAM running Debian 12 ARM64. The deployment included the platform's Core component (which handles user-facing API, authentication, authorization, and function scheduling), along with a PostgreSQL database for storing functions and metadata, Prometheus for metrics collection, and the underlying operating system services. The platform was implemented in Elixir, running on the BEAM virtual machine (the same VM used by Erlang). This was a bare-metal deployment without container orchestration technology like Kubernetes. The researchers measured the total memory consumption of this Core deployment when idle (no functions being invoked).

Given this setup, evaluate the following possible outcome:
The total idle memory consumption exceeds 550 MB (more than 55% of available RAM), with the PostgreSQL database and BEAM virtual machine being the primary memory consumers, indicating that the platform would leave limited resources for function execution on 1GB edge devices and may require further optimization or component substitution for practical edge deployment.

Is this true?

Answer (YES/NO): NO